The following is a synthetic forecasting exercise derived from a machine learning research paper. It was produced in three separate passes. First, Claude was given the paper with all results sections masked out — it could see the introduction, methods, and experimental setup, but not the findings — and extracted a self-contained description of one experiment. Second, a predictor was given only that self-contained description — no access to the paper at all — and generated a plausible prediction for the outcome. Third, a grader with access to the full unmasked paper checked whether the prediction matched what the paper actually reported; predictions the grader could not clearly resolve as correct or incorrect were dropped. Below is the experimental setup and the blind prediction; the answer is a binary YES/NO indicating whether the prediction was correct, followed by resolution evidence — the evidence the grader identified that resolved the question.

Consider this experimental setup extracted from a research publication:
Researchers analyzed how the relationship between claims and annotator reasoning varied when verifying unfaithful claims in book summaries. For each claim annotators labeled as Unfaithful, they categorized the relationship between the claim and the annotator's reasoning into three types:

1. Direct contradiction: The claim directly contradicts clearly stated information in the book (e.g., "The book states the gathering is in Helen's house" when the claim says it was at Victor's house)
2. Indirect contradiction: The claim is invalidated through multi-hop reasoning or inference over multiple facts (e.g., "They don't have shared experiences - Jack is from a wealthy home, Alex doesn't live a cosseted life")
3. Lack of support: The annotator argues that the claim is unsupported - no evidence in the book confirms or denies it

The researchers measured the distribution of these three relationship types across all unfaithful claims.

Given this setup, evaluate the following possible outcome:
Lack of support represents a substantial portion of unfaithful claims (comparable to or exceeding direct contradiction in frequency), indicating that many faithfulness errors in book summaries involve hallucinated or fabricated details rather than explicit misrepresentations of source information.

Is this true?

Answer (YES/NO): NO